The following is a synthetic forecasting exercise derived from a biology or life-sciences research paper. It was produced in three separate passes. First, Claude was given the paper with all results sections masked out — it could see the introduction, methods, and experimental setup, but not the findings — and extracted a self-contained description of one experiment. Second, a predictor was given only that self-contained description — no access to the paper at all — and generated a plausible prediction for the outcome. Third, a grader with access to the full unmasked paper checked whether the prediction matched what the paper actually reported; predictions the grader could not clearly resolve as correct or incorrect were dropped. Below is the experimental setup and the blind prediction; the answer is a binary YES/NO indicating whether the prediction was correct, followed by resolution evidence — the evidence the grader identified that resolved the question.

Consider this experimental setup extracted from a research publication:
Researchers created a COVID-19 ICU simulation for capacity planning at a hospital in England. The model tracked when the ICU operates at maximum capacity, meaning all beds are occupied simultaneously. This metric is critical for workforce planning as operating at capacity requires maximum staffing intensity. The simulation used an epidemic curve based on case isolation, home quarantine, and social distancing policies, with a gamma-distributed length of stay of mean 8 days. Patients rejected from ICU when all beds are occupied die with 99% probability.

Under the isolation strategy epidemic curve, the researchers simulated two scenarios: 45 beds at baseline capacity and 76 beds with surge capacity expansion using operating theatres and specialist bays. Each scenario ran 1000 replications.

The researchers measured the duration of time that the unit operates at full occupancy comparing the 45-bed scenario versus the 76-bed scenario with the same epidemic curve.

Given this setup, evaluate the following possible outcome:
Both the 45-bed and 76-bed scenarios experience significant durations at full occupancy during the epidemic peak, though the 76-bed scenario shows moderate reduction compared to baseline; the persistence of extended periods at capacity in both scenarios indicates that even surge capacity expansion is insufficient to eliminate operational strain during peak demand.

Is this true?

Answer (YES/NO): YES